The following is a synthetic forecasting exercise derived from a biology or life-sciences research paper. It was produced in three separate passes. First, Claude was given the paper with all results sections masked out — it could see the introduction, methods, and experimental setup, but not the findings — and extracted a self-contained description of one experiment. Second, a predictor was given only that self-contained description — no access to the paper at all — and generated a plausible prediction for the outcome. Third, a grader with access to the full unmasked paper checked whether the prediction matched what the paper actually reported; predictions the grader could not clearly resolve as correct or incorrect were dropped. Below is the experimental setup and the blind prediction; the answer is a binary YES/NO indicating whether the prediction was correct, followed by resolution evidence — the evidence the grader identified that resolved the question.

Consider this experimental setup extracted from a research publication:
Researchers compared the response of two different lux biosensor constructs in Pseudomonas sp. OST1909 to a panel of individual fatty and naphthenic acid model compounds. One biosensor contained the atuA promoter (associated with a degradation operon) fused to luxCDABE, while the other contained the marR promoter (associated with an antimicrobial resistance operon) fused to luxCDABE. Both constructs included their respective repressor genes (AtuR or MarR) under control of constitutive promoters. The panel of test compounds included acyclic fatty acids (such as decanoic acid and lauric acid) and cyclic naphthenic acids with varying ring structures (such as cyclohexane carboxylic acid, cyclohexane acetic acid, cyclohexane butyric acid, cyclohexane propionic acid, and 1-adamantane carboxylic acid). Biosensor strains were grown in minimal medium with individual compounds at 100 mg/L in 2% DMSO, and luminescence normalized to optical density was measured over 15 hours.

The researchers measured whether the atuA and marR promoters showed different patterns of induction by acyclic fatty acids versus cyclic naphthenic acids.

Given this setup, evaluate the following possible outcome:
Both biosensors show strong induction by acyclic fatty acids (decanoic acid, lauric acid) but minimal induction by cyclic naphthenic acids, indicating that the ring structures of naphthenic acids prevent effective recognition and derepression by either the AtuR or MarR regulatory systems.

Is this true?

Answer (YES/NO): NO